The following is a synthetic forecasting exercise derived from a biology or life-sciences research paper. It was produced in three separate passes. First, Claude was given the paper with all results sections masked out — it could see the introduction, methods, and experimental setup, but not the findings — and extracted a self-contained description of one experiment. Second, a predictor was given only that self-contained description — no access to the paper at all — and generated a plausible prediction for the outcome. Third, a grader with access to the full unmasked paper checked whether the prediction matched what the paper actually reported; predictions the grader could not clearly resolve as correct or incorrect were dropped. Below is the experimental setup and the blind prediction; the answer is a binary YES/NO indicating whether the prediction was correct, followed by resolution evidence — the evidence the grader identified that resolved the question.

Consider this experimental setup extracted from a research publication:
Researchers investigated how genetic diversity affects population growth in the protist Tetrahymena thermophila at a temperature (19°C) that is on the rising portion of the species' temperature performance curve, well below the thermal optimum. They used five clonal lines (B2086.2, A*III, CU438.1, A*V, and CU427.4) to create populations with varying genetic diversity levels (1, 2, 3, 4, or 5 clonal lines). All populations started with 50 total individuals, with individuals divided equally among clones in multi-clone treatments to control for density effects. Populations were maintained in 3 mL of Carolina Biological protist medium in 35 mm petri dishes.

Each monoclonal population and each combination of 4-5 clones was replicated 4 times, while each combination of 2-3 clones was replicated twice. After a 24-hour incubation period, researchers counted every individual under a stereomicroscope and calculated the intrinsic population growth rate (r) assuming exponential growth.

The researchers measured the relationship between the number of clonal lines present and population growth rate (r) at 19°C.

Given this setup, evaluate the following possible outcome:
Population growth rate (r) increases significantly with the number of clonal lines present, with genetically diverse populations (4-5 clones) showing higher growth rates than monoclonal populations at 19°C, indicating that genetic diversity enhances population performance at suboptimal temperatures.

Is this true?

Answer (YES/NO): YES